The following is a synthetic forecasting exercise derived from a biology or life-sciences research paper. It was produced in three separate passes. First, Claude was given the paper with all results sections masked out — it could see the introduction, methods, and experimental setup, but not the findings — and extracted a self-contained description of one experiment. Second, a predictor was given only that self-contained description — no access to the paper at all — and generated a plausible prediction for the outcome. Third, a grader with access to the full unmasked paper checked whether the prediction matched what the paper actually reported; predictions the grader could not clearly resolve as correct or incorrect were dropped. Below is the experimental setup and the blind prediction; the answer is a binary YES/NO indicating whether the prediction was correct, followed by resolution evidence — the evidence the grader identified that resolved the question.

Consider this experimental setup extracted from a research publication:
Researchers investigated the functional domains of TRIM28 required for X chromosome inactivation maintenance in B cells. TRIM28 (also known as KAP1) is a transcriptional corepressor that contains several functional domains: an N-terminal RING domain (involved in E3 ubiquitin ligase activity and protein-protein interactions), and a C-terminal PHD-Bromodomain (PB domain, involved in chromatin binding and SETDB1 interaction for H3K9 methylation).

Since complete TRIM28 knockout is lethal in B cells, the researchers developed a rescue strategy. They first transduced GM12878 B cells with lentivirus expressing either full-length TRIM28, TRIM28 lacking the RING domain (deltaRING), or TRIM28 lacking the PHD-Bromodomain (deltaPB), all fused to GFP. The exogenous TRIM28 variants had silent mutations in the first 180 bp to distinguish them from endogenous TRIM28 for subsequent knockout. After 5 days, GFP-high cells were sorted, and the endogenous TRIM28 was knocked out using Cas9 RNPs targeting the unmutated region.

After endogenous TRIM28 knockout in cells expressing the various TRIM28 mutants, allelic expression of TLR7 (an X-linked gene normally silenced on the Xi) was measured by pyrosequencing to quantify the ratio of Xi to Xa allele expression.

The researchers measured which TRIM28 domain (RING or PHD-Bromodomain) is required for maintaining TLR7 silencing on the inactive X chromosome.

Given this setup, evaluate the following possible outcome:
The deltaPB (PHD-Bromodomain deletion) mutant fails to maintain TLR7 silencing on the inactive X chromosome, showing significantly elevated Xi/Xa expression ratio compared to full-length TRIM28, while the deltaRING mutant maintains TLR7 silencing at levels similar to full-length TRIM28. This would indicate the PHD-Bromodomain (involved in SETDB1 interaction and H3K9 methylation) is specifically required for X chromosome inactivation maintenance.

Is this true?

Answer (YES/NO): NO